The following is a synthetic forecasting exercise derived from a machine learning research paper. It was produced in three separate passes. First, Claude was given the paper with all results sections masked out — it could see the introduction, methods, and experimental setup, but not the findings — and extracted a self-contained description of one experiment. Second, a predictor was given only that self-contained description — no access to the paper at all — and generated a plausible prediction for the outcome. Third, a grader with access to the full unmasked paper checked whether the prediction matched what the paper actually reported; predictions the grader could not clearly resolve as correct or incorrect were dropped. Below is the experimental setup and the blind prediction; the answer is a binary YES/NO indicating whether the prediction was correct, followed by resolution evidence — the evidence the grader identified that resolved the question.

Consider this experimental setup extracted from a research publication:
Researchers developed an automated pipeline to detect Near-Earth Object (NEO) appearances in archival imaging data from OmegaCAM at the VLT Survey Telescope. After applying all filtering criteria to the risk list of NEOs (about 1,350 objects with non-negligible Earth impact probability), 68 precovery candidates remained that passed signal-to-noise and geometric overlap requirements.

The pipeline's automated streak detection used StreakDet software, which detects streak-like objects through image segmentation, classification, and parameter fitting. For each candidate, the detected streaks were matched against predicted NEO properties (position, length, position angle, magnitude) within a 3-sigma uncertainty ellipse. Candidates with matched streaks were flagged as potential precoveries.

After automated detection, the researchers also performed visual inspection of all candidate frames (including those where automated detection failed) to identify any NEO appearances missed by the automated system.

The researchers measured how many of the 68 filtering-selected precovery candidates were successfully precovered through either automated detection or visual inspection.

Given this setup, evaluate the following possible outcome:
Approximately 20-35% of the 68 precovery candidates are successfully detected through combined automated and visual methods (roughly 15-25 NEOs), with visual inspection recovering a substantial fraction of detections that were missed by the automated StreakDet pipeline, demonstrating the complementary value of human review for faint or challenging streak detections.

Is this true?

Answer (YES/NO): NO